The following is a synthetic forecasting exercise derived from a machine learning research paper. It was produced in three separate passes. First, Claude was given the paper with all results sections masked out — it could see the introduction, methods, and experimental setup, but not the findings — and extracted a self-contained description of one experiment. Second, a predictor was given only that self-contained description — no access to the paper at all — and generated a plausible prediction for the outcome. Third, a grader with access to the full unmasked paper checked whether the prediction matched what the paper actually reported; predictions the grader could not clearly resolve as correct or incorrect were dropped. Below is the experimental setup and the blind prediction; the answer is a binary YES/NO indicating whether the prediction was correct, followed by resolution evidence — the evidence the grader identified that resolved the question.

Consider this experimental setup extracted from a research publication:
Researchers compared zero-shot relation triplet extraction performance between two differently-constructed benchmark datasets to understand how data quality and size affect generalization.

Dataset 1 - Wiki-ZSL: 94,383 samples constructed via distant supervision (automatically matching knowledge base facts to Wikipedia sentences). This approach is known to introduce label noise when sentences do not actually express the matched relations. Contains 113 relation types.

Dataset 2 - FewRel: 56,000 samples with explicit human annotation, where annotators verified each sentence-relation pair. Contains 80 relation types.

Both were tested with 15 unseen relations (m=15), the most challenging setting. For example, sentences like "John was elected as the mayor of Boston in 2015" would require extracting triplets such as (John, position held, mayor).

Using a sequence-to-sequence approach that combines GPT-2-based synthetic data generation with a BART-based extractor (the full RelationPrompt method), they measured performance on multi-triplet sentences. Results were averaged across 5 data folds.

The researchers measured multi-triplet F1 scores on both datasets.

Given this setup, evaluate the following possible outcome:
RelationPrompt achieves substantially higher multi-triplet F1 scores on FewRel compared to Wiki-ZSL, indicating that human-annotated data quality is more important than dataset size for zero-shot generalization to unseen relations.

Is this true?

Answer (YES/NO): NO